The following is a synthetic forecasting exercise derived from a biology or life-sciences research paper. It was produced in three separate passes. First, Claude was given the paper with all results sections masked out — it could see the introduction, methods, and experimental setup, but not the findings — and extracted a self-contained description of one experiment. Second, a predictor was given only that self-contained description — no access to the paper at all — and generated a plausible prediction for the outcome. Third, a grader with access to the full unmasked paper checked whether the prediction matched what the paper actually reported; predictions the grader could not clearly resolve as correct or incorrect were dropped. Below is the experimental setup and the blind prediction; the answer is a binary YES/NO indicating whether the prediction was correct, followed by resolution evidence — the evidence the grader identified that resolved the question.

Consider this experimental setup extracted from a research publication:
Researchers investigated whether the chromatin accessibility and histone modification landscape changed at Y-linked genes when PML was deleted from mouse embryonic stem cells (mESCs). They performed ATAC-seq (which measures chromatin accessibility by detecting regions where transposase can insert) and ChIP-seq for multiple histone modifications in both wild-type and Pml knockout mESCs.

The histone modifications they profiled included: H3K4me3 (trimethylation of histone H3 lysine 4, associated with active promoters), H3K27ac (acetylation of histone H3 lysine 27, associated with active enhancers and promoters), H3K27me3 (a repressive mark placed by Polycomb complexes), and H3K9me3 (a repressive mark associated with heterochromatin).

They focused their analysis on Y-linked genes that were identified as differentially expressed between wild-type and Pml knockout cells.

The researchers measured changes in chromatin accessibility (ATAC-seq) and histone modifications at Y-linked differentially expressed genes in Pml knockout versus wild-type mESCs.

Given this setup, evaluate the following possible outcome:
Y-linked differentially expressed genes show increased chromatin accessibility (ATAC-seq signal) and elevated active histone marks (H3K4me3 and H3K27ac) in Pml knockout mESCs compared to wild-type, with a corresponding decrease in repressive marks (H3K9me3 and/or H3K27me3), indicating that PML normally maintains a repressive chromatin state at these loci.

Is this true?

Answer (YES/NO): NO